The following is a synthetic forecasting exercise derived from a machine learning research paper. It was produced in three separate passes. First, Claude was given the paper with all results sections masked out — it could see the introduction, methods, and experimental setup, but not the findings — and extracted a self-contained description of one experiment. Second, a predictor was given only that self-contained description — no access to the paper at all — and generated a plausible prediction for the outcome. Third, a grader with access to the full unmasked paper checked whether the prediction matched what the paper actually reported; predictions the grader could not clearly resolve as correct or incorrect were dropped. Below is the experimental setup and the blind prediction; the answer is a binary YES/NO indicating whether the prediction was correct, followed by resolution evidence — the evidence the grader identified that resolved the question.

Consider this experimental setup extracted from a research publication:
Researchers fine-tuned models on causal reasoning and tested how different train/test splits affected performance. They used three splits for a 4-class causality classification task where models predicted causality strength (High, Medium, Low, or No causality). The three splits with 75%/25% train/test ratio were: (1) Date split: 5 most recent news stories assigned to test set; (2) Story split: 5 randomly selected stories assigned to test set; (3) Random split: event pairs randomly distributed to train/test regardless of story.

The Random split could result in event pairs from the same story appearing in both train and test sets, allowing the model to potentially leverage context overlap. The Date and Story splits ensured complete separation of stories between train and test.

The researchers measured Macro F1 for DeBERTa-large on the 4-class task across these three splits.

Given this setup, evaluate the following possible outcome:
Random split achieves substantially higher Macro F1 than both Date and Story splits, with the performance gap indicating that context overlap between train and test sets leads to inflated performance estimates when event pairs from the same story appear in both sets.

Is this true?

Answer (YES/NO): YES